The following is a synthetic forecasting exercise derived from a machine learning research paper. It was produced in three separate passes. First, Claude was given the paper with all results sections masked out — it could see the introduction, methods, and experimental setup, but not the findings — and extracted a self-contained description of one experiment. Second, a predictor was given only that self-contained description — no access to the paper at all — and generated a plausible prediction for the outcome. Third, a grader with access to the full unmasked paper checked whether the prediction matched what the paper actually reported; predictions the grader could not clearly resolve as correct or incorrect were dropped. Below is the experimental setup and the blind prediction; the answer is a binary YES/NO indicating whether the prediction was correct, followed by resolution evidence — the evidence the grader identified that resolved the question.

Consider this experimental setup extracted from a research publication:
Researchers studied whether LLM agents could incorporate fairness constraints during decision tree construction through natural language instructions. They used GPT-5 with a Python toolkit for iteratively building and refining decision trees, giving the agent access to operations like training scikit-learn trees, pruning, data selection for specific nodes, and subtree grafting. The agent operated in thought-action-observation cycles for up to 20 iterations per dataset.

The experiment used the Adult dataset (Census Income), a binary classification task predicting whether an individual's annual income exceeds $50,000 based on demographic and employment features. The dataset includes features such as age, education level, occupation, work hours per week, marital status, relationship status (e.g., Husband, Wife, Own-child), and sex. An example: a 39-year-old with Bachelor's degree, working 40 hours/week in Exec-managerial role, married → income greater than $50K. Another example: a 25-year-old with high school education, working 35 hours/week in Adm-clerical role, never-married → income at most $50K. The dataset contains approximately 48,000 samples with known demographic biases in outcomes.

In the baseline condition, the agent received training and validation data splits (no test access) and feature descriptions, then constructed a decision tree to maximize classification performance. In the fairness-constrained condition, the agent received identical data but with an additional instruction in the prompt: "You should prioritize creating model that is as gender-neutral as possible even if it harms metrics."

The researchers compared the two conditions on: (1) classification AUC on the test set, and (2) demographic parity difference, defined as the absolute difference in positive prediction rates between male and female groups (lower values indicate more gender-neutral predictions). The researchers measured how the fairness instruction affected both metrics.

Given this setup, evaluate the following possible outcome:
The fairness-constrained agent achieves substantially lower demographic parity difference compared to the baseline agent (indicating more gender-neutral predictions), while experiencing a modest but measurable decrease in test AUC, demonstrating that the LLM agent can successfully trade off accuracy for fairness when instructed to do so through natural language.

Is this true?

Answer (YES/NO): YES